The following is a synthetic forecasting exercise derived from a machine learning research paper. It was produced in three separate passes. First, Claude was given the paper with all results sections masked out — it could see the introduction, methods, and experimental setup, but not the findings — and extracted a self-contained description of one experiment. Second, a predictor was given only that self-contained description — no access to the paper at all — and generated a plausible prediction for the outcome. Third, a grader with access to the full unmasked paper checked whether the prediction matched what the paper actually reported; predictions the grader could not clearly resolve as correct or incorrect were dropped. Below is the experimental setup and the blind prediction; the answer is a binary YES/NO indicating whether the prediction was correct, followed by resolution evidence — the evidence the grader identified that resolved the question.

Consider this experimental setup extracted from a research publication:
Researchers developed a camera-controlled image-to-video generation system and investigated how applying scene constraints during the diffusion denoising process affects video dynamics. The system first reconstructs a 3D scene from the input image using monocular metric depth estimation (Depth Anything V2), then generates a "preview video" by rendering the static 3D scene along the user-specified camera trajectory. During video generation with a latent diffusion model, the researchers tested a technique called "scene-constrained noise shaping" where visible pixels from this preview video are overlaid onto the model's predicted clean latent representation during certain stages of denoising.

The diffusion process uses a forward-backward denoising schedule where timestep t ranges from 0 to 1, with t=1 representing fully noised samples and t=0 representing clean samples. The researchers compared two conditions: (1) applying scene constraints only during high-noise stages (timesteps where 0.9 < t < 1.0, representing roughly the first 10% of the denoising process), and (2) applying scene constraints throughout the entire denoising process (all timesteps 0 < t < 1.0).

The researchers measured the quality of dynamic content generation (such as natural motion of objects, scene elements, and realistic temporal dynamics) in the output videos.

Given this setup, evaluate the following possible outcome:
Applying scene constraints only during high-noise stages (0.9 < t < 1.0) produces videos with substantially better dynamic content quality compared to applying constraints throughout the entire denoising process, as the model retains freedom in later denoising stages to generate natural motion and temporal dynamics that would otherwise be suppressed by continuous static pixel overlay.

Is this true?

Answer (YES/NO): YES